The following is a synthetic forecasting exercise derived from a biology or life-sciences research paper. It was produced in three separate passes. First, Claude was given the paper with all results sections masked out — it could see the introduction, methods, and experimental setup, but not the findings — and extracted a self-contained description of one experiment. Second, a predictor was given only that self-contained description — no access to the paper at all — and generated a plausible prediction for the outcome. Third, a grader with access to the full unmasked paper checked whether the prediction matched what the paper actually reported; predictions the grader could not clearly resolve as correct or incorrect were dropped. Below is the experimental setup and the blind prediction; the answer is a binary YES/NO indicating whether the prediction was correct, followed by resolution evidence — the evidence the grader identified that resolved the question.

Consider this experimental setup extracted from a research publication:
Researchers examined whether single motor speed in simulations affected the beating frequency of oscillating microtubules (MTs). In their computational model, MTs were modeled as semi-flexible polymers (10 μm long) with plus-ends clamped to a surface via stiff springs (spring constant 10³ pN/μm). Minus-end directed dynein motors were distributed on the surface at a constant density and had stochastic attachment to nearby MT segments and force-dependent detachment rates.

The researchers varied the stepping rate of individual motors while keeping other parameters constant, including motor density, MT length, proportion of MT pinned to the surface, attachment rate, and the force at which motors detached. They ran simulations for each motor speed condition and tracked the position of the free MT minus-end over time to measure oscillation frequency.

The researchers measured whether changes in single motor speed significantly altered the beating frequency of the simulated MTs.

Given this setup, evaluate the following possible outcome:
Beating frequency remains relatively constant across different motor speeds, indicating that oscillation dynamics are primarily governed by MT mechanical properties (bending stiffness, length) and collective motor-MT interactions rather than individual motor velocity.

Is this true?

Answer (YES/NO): YES